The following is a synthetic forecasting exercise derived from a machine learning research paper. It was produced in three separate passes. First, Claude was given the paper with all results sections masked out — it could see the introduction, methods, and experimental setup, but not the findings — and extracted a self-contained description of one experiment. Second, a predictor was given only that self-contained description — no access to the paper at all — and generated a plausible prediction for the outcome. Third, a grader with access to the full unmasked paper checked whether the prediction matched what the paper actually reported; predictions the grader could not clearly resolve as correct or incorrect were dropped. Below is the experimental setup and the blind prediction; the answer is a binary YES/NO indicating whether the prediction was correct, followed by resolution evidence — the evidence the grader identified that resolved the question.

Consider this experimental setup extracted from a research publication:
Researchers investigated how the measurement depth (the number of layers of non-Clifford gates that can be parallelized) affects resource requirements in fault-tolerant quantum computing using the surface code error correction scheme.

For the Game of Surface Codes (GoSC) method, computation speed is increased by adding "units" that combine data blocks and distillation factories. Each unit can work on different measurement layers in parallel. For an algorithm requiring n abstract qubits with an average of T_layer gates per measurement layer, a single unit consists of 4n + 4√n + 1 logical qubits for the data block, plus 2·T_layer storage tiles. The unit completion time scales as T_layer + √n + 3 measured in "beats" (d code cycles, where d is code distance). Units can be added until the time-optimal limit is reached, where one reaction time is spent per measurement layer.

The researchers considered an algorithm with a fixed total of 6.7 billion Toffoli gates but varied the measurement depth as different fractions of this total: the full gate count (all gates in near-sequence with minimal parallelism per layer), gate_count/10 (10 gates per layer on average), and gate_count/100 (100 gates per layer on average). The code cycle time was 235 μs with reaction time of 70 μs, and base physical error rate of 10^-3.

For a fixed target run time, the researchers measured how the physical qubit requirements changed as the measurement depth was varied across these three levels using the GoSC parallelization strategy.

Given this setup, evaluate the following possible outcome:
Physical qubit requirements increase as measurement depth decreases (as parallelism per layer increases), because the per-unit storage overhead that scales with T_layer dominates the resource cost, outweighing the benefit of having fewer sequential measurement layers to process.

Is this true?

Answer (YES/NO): NO